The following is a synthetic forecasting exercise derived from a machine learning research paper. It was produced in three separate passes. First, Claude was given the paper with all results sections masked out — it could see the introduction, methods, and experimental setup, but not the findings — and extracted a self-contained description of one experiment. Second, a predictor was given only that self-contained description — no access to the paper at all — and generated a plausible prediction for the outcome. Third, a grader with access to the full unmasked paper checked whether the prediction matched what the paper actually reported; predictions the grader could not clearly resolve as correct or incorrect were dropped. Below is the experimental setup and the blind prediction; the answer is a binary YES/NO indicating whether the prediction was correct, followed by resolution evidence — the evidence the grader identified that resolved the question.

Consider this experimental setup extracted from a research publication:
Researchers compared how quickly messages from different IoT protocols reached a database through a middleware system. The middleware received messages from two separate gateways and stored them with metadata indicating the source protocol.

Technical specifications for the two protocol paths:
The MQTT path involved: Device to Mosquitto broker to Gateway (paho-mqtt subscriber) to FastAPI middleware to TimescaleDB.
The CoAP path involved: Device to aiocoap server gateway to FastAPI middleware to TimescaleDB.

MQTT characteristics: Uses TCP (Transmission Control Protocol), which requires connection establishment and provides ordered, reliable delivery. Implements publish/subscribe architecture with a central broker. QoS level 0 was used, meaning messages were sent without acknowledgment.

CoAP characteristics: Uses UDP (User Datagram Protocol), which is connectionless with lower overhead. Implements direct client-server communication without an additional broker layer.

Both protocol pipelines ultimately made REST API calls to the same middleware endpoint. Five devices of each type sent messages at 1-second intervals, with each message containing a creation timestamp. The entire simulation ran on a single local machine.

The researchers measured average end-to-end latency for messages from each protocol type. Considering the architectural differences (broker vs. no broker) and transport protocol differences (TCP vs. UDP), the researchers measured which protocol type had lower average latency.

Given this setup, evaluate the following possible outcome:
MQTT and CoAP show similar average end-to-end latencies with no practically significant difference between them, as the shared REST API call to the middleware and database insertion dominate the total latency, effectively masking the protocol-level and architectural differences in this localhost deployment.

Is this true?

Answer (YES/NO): NO